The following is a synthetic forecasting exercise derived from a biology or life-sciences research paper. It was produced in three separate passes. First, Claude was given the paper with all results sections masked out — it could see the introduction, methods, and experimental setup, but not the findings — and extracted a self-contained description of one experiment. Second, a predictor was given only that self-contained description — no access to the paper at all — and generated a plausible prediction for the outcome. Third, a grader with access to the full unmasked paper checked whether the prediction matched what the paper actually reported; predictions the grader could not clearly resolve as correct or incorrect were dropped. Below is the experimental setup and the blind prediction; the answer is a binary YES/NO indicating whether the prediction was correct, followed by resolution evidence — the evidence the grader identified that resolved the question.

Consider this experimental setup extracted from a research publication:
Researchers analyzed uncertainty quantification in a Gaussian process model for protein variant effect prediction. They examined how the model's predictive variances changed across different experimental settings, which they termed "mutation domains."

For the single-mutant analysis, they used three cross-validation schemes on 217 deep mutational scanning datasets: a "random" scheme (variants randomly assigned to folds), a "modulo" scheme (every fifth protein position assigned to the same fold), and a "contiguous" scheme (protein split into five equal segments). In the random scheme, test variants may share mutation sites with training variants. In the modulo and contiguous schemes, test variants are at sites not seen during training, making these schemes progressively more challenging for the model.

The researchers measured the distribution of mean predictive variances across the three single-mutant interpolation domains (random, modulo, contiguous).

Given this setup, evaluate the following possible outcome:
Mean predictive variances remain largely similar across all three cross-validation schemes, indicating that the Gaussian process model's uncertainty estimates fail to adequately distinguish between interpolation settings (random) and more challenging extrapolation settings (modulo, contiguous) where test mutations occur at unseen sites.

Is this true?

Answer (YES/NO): NO